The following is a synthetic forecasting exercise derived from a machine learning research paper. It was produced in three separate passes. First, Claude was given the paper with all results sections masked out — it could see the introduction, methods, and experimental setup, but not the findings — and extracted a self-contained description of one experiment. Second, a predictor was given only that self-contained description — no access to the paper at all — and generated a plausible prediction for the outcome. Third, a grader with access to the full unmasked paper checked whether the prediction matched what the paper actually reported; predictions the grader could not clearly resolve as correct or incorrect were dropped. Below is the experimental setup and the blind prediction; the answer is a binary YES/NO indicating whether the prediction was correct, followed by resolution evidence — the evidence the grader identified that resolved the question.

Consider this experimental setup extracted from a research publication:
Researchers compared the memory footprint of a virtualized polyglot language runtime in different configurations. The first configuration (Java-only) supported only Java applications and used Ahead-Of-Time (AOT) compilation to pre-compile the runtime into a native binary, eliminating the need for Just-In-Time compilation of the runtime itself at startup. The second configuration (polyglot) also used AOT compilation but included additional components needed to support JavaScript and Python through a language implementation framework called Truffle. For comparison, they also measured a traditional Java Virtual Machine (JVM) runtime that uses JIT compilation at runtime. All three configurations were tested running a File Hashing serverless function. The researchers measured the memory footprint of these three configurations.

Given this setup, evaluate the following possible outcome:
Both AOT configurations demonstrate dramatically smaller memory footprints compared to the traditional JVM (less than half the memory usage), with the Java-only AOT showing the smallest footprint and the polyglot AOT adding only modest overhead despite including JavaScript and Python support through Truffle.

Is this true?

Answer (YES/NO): NO